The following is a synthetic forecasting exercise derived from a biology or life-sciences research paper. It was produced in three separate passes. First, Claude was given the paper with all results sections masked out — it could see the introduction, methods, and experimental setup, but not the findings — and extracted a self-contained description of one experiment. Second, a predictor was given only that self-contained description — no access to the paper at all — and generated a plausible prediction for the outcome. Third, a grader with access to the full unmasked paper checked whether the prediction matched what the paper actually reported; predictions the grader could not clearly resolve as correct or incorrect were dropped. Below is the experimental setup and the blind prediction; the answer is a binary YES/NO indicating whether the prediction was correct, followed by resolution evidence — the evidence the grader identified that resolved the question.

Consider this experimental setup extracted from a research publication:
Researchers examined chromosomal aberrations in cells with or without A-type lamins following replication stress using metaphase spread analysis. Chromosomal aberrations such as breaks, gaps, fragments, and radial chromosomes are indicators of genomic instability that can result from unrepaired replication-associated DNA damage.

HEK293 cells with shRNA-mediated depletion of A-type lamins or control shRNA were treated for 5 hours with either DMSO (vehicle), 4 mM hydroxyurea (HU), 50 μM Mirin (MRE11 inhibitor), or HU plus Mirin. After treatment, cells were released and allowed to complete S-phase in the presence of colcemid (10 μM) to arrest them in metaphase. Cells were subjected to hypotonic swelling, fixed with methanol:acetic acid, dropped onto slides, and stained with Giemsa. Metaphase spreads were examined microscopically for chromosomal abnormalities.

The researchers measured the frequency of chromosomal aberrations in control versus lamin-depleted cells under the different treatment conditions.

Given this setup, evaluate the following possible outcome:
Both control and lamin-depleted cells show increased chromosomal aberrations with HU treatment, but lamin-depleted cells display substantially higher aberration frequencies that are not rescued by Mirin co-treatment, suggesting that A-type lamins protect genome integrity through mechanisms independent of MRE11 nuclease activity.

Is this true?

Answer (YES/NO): NO